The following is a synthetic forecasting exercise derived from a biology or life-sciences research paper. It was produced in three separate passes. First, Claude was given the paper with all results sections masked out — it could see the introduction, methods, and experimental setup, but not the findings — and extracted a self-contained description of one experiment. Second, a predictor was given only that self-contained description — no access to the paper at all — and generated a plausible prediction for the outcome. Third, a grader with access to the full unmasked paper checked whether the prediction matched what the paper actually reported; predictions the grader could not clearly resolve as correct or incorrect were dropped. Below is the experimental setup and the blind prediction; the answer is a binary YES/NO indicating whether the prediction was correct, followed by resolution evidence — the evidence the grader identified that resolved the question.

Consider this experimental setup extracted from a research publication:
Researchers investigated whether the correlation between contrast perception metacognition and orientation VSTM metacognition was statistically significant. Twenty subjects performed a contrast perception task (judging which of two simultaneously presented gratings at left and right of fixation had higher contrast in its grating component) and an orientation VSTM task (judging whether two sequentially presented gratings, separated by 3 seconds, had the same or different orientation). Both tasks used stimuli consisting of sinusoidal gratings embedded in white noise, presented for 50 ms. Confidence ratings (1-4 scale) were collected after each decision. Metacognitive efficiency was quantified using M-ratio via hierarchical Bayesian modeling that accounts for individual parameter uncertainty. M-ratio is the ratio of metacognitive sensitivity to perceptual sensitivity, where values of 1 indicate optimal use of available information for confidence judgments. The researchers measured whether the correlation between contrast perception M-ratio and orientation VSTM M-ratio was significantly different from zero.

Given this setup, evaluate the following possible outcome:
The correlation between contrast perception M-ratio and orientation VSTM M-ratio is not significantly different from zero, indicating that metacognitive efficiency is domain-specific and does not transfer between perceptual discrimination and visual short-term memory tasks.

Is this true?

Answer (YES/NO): YES